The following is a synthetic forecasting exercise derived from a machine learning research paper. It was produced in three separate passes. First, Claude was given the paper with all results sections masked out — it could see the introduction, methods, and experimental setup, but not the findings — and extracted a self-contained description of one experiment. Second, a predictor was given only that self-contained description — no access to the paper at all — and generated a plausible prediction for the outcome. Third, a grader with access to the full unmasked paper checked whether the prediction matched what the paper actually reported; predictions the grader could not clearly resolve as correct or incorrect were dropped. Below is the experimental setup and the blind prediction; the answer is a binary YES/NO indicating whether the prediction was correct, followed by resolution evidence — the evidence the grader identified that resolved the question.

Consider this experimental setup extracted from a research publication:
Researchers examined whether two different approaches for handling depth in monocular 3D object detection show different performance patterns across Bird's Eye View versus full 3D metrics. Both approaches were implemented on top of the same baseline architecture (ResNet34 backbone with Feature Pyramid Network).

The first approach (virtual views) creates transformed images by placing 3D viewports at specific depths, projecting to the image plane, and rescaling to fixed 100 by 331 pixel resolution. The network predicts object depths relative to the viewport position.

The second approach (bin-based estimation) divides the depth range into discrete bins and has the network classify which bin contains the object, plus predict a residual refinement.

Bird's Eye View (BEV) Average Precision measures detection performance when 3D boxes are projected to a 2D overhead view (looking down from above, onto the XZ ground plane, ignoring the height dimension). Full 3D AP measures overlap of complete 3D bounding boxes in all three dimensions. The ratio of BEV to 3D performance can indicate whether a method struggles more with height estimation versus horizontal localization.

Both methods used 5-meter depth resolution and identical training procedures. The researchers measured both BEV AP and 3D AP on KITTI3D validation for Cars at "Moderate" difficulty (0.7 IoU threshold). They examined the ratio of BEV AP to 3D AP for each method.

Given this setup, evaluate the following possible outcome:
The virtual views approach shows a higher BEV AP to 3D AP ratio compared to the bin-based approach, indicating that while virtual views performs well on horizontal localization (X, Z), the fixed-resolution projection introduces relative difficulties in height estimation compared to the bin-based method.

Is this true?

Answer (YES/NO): NO